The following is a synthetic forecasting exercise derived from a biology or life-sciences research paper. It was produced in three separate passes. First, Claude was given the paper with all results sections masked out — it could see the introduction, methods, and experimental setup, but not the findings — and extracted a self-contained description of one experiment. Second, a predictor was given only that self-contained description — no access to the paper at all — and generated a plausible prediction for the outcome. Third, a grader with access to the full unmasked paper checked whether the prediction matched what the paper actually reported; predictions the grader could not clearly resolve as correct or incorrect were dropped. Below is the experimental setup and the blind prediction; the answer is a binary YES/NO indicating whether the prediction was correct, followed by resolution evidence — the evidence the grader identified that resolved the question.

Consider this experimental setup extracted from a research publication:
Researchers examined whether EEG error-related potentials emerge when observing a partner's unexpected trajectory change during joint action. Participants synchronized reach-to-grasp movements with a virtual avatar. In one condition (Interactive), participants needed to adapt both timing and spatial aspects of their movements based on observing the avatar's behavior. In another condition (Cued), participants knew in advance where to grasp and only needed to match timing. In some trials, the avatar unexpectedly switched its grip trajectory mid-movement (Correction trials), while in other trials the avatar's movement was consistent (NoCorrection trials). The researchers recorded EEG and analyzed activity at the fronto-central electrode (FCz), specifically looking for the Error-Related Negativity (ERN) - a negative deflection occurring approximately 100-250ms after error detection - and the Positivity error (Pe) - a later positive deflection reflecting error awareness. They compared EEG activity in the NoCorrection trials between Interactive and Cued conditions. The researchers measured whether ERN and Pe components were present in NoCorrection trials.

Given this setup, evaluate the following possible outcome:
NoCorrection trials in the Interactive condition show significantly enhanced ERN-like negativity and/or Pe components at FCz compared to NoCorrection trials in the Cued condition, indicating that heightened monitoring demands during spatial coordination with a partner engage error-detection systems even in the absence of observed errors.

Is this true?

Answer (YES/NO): NO